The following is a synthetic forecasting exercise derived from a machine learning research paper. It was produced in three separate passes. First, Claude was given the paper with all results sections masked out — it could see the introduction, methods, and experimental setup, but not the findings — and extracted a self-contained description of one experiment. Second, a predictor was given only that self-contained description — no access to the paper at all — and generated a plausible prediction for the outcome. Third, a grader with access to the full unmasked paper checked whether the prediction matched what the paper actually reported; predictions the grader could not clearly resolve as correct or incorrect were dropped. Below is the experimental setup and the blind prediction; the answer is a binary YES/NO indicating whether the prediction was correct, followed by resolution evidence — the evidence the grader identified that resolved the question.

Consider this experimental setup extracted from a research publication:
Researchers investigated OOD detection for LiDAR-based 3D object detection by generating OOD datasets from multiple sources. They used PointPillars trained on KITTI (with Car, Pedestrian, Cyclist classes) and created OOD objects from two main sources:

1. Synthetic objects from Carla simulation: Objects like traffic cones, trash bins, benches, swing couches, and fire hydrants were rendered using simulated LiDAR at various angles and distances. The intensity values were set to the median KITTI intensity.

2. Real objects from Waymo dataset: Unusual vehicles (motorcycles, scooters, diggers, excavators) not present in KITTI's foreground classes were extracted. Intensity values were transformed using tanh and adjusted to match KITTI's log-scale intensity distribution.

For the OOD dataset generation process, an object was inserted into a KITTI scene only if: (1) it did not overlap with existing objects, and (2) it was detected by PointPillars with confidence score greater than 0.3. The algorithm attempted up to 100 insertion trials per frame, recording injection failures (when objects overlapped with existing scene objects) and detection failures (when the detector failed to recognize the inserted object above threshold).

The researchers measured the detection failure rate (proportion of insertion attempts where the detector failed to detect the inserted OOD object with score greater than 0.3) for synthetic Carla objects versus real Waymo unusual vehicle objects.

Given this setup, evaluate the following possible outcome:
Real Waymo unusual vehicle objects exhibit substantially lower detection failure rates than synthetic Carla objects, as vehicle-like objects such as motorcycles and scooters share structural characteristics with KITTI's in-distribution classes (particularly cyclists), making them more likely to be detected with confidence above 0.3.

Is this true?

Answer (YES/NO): YES